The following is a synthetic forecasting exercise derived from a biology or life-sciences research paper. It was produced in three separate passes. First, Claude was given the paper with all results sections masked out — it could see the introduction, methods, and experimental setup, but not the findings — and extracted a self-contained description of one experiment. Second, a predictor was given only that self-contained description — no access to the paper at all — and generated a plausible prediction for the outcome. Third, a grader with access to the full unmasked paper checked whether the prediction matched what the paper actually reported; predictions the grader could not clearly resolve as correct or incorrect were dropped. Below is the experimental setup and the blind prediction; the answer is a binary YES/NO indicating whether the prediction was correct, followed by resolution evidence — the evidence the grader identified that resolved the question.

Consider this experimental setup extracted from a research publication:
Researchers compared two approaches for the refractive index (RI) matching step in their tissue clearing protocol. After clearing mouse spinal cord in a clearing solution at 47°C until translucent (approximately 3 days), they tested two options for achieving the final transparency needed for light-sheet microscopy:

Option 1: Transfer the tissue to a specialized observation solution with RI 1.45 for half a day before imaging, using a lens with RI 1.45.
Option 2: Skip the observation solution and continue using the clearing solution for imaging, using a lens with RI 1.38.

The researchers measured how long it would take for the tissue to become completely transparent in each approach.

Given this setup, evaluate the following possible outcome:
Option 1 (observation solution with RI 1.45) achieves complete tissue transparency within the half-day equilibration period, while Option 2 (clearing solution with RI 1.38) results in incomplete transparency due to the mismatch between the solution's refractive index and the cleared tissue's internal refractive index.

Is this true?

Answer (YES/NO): NO